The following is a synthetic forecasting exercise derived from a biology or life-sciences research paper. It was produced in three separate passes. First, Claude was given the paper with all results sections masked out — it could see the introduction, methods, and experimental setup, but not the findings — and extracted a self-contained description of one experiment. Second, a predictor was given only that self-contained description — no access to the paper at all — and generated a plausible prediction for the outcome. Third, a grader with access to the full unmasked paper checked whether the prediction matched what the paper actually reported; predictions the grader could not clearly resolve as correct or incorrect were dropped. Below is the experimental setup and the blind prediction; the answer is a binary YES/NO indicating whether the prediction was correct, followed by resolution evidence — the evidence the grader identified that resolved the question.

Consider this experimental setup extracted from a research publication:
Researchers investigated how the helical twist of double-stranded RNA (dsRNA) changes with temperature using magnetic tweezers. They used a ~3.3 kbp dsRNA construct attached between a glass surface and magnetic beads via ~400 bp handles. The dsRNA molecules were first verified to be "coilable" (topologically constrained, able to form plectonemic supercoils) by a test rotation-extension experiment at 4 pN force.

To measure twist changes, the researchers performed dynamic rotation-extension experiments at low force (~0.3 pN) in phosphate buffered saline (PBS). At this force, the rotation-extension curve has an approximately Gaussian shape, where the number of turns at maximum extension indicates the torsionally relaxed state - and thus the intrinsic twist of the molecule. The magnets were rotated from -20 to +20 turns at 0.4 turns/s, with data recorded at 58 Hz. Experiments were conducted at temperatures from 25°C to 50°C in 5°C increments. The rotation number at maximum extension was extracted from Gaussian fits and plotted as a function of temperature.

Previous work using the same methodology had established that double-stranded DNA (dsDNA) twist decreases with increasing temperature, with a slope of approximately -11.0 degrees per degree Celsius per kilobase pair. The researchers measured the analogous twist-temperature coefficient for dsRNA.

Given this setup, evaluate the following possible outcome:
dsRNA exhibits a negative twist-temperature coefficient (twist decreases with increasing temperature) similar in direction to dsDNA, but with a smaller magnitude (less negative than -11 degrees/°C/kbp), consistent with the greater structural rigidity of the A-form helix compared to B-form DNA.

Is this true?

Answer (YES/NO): NO